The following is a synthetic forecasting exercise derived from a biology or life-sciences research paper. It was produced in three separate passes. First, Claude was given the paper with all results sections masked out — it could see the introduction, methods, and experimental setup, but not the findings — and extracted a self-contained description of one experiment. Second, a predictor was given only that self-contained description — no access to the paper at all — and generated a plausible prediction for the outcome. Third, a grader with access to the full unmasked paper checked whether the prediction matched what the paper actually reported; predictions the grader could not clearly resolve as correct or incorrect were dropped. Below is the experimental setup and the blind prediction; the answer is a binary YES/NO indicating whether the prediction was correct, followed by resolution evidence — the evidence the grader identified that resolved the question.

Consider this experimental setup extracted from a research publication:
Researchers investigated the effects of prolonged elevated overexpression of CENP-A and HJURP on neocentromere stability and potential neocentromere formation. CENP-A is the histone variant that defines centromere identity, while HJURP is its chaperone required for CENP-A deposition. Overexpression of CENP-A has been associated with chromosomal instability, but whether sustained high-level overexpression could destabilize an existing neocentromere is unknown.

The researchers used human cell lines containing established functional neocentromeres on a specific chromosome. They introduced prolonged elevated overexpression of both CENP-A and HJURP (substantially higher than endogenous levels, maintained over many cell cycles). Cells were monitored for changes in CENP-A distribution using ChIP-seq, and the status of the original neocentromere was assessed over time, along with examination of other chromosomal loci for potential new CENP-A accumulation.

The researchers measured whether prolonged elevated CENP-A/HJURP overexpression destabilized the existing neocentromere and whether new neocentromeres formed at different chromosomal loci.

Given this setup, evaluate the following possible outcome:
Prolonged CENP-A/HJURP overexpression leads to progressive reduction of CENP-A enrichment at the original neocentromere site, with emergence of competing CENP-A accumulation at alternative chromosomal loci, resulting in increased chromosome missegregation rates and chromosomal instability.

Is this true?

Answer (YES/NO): NO